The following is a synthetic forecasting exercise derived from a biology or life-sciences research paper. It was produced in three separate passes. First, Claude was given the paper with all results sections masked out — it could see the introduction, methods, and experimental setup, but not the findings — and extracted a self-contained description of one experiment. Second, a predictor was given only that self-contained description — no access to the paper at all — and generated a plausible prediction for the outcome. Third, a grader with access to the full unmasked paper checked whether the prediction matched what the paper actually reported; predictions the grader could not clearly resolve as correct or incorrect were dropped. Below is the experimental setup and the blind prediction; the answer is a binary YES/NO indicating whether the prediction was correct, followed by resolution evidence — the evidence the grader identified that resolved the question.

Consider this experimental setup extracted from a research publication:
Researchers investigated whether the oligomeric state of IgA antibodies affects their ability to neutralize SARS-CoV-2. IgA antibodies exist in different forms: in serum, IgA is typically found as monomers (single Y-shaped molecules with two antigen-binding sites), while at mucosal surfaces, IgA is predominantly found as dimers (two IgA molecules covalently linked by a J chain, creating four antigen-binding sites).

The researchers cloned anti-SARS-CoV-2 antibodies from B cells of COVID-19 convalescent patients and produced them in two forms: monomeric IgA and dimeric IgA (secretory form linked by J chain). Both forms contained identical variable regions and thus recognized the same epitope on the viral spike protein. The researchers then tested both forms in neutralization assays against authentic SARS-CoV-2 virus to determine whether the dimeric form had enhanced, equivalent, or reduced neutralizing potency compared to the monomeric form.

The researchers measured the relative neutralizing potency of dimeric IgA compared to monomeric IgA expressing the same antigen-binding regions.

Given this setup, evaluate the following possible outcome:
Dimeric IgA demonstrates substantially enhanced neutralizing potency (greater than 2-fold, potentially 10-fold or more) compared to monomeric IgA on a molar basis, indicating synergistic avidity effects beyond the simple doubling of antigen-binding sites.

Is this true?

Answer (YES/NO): YES